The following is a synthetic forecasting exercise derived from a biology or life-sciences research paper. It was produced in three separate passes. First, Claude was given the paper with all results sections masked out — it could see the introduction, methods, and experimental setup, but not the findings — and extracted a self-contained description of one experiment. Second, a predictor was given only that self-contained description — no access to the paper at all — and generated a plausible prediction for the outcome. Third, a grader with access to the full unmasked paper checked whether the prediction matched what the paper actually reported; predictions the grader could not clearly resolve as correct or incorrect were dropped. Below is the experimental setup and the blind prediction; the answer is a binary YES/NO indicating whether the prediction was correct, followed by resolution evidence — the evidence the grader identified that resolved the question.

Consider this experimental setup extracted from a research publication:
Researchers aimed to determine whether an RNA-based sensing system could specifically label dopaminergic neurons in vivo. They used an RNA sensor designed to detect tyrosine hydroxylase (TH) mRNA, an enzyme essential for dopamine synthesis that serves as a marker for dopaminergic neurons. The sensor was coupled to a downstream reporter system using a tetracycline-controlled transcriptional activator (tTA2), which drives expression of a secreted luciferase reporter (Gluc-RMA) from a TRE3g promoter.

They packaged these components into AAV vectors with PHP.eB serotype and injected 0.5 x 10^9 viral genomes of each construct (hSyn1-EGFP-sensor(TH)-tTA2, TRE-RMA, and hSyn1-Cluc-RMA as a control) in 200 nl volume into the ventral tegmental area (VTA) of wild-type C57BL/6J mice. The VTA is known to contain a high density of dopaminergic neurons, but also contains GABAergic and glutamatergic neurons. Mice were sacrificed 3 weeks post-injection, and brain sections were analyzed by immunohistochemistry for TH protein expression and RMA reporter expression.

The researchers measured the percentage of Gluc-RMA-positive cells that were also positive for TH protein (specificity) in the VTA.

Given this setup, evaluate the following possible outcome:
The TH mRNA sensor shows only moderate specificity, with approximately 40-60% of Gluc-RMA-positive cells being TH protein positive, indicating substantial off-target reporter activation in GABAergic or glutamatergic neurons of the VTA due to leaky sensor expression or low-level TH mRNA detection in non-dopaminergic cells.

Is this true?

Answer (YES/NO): NO